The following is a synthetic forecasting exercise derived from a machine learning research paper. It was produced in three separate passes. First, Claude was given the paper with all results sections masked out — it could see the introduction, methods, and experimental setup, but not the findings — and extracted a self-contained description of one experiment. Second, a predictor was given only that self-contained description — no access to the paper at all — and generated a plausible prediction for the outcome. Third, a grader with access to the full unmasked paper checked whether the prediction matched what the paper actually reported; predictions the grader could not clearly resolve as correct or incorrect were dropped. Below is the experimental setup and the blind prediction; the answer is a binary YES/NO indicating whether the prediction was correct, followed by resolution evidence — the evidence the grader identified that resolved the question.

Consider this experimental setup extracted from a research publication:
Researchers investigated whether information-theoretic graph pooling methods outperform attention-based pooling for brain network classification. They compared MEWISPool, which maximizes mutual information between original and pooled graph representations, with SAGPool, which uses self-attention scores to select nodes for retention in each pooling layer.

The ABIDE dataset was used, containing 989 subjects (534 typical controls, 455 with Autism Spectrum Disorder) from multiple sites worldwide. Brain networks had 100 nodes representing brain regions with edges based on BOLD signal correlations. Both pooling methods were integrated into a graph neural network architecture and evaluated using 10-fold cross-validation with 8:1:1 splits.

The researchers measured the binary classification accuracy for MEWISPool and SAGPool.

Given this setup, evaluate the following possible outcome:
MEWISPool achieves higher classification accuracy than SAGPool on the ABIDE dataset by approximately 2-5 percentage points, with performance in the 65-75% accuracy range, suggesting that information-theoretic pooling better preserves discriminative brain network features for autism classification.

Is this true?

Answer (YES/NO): NO